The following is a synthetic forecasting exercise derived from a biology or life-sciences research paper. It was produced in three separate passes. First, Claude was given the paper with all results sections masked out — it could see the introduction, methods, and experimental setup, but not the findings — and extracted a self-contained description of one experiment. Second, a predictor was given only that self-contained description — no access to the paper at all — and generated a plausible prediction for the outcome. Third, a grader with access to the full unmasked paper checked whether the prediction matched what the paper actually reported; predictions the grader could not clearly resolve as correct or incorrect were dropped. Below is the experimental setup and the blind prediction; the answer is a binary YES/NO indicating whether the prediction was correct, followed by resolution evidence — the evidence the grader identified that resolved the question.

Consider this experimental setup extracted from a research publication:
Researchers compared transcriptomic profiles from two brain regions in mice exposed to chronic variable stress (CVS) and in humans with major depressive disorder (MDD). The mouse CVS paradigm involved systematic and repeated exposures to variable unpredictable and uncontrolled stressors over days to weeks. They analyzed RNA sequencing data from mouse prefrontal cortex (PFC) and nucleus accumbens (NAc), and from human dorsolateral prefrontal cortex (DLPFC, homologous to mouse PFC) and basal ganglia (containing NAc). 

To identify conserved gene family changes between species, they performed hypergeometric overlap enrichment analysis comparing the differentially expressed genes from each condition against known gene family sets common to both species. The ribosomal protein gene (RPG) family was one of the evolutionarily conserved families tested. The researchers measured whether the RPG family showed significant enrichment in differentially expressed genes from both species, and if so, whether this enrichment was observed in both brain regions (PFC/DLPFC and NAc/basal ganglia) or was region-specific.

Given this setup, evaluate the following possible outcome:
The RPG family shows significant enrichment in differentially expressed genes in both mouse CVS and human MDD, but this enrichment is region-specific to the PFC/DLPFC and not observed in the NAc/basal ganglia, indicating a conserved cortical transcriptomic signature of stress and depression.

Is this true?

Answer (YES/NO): YES